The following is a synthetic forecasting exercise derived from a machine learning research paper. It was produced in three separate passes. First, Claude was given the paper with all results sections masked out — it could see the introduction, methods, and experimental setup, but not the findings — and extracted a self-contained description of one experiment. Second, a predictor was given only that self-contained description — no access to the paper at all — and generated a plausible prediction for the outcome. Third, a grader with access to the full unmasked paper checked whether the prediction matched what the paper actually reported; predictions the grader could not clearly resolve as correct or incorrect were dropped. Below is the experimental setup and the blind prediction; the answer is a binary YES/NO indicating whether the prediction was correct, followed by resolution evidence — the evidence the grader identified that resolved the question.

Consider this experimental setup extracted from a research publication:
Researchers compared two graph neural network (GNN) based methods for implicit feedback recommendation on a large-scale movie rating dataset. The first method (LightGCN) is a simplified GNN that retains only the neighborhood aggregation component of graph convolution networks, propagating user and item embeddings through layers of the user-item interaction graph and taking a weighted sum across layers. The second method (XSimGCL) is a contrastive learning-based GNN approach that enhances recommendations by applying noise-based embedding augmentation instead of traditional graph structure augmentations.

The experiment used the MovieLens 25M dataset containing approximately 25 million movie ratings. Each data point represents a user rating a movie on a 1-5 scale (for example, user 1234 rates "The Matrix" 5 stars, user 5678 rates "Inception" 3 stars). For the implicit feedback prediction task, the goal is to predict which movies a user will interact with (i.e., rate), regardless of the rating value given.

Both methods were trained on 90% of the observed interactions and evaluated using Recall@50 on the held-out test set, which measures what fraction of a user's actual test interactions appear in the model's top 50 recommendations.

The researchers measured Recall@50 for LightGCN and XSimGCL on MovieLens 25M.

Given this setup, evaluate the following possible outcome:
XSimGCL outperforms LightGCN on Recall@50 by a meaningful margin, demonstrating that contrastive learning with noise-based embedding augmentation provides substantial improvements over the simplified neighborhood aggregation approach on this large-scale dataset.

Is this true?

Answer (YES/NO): NO